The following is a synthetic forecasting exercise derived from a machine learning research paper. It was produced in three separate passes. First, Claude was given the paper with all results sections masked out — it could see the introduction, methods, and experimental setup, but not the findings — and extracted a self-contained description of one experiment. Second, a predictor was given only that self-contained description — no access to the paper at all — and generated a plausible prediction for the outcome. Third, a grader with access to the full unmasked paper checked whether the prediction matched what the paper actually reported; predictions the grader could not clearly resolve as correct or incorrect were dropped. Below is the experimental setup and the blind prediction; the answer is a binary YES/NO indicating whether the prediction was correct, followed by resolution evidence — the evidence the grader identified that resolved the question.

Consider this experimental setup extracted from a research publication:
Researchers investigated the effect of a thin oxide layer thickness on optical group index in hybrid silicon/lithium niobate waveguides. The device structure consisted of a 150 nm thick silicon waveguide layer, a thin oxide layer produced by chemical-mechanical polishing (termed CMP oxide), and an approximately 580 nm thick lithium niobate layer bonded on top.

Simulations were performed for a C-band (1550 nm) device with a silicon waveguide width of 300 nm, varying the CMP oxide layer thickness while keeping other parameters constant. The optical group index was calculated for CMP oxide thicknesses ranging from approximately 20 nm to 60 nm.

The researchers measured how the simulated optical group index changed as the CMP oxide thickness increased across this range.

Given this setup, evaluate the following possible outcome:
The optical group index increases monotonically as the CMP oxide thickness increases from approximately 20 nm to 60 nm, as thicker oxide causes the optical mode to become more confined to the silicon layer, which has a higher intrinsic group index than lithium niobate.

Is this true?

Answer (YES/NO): NO